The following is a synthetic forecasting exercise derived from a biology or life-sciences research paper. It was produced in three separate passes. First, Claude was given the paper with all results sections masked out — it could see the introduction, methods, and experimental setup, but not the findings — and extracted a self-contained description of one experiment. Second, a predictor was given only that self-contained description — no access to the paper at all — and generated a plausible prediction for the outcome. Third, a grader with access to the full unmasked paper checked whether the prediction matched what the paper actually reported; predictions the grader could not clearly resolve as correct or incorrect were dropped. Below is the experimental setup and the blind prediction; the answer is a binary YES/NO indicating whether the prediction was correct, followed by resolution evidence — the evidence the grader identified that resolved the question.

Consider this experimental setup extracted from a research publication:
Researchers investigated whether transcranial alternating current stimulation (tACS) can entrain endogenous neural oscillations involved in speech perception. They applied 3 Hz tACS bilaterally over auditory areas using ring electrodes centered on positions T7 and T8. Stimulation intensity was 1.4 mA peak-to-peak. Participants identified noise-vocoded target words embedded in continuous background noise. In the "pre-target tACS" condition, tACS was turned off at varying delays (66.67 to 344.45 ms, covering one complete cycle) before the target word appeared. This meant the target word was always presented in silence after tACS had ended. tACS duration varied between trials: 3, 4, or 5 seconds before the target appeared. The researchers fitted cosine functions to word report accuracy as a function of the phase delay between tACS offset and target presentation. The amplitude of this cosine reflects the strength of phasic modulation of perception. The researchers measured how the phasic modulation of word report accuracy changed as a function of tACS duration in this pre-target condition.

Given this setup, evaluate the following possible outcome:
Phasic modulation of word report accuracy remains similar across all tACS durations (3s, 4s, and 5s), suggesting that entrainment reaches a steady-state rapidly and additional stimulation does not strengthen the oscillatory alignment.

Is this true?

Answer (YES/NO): NO